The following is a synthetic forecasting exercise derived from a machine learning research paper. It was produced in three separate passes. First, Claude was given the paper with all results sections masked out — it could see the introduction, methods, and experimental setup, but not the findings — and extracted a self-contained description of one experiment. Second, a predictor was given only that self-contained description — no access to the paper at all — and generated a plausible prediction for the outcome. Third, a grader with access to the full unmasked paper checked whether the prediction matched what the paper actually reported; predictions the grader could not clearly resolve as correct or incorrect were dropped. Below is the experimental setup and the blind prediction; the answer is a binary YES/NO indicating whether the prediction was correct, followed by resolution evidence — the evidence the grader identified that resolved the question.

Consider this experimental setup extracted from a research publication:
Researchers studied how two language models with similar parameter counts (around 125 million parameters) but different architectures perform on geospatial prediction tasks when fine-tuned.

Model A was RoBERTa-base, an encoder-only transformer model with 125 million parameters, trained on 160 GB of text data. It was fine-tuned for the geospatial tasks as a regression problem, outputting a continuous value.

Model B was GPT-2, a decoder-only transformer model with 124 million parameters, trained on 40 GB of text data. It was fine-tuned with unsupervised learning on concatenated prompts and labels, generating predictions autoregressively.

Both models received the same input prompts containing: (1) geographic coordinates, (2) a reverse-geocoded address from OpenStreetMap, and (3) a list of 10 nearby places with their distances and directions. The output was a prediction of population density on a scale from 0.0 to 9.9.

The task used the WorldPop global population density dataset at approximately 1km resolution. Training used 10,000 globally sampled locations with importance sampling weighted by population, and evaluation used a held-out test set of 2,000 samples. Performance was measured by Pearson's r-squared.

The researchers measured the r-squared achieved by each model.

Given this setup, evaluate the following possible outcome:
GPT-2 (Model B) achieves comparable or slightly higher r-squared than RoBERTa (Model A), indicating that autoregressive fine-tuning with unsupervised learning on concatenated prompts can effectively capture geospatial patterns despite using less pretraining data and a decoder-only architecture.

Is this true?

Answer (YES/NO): NO